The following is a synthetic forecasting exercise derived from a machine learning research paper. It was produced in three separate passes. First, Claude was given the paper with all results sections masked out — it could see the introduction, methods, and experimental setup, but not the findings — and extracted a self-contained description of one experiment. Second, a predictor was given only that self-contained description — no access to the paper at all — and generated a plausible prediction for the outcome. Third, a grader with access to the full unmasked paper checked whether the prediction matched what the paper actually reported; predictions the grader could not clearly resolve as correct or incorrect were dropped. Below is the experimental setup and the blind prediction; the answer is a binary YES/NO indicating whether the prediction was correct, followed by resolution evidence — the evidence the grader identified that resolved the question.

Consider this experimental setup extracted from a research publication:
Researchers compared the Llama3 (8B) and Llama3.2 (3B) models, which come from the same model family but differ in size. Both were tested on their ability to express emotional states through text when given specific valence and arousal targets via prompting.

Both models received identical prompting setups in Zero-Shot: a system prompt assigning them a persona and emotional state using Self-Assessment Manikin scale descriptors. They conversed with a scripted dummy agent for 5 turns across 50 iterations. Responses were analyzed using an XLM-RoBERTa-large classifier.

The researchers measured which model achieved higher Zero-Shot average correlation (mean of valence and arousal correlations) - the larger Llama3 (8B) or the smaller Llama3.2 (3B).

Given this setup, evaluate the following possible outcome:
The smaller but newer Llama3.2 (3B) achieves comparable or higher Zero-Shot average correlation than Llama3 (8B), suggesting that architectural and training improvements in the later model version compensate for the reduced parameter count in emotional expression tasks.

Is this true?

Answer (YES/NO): YES